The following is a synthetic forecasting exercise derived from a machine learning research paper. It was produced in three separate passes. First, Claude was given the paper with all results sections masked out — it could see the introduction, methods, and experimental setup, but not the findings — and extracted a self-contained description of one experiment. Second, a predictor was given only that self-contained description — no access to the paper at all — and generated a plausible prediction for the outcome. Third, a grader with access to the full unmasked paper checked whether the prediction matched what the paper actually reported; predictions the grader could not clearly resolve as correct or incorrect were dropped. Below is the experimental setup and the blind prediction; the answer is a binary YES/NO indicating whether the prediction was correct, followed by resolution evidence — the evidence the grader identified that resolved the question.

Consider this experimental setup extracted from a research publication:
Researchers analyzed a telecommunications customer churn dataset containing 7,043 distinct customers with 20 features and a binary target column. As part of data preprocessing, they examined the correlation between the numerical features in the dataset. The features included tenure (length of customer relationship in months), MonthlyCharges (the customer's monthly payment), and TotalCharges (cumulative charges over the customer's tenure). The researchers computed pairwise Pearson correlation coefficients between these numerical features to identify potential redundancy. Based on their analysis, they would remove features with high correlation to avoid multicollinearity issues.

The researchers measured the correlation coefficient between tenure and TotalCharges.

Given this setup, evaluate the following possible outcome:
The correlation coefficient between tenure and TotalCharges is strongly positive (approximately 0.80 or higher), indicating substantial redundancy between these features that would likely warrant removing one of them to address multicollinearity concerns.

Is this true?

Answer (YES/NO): YES